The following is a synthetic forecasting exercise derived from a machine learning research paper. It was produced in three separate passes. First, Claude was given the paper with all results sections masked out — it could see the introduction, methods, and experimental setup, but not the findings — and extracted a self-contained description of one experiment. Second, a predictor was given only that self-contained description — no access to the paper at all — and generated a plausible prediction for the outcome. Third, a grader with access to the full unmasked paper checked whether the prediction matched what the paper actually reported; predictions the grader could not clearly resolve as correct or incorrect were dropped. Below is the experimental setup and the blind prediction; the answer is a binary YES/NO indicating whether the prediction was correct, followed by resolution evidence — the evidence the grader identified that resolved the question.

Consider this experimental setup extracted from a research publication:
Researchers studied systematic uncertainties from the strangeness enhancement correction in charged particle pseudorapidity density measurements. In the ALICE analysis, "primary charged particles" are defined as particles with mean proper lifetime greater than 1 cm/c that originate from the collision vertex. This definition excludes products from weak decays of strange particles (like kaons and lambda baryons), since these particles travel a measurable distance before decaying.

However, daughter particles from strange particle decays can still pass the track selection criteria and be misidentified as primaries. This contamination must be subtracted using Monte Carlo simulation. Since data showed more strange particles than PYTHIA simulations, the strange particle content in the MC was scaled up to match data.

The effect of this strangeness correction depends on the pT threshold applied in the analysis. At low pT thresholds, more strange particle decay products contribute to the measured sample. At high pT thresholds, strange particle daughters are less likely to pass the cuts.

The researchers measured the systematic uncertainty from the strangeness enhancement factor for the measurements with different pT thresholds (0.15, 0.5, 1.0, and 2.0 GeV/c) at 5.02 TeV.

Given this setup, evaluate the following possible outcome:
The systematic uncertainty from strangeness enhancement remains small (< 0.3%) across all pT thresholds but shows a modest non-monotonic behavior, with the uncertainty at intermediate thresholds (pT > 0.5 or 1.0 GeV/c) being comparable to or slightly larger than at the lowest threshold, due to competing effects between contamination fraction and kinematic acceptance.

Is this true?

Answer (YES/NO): NO